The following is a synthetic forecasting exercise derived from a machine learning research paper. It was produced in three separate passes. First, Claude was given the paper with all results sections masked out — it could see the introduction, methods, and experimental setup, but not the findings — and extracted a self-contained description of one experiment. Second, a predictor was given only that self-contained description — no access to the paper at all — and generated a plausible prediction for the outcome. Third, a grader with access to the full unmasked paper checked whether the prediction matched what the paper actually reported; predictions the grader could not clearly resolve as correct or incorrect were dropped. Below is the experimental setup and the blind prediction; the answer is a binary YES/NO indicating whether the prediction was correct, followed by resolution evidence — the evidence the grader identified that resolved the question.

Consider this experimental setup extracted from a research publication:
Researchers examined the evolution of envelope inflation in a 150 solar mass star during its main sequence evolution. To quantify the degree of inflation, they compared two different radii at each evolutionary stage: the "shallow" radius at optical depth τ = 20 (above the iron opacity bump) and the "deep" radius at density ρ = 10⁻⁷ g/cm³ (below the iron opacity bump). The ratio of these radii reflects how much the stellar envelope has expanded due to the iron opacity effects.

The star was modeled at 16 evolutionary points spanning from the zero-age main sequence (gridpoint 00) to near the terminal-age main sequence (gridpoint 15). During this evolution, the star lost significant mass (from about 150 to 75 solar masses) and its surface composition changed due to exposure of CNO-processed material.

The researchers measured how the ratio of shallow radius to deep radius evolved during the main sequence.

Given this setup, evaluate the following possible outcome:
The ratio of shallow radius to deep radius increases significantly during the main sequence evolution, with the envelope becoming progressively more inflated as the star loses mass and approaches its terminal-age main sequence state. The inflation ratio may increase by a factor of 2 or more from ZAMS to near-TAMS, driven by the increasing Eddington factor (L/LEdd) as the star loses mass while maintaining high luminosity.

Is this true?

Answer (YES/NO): YES